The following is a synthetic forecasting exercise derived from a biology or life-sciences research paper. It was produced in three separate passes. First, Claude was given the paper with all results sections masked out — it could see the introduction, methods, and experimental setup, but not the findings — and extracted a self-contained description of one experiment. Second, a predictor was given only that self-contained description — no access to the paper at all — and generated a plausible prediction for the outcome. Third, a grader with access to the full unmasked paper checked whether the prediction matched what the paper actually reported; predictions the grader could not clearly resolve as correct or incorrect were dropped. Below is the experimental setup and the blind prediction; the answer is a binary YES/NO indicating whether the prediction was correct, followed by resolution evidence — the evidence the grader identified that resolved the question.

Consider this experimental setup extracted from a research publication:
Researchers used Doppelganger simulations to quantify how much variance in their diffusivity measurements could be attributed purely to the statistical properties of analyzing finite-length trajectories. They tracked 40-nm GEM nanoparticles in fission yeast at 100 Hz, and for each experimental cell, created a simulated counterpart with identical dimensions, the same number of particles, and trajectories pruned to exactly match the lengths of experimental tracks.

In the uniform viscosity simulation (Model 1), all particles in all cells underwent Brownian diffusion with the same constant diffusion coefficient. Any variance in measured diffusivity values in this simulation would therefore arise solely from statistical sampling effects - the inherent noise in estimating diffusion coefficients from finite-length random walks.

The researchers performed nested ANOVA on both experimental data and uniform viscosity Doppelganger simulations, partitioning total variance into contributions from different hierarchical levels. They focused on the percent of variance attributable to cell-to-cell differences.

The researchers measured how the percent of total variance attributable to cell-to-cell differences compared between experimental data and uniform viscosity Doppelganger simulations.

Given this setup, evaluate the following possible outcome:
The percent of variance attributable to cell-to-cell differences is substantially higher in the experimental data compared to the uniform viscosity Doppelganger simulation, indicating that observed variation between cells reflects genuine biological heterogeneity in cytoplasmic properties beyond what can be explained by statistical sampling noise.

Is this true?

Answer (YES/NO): YES